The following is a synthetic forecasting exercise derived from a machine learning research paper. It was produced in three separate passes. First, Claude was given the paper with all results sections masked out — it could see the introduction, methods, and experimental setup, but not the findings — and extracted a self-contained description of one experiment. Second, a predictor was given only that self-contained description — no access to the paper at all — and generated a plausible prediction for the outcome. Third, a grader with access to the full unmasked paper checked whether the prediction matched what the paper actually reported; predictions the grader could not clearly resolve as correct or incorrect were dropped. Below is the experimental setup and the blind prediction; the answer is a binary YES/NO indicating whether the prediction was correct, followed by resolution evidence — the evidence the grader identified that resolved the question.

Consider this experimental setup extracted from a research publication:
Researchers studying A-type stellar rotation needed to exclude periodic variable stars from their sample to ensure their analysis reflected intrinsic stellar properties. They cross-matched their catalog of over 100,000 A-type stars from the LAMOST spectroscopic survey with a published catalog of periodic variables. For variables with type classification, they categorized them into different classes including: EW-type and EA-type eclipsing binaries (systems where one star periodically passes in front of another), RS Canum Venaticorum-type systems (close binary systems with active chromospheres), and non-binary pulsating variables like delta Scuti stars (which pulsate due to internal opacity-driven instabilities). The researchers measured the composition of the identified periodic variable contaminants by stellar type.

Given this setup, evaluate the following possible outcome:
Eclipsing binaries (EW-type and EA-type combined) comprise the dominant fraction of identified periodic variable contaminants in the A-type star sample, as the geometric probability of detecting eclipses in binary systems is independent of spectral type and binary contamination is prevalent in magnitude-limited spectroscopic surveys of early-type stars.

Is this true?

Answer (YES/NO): YES